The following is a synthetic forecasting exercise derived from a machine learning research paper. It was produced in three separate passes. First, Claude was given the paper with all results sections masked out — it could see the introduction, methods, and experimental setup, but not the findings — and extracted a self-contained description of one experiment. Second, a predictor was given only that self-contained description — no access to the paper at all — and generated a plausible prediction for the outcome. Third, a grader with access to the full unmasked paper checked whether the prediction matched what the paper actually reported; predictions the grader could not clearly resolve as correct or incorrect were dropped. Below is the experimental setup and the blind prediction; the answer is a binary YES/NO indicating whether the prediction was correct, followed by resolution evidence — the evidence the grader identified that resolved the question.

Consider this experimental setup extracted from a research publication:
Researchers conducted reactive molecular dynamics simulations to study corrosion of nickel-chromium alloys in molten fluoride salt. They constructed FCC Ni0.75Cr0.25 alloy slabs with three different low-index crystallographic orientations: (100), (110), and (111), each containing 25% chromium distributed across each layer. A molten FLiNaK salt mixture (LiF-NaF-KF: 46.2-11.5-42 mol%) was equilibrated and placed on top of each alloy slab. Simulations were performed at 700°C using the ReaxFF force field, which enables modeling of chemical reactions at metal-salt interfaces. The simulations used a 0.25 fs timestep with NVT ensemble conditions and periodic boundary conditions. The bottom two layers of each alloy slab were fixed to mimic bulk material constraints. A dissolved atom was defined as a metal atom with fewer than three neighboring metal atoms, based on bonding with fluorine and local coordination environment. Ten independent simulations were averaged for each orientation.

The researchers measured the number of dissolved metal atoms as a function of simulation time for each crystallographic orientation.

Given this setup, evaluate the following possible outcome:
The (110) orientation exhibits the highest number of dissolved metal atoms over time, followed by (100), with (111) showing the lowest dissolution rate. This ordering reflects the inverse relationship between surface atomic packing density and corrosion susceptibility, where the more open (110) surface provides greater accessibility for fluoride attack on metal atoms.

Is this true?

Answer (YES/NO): NO